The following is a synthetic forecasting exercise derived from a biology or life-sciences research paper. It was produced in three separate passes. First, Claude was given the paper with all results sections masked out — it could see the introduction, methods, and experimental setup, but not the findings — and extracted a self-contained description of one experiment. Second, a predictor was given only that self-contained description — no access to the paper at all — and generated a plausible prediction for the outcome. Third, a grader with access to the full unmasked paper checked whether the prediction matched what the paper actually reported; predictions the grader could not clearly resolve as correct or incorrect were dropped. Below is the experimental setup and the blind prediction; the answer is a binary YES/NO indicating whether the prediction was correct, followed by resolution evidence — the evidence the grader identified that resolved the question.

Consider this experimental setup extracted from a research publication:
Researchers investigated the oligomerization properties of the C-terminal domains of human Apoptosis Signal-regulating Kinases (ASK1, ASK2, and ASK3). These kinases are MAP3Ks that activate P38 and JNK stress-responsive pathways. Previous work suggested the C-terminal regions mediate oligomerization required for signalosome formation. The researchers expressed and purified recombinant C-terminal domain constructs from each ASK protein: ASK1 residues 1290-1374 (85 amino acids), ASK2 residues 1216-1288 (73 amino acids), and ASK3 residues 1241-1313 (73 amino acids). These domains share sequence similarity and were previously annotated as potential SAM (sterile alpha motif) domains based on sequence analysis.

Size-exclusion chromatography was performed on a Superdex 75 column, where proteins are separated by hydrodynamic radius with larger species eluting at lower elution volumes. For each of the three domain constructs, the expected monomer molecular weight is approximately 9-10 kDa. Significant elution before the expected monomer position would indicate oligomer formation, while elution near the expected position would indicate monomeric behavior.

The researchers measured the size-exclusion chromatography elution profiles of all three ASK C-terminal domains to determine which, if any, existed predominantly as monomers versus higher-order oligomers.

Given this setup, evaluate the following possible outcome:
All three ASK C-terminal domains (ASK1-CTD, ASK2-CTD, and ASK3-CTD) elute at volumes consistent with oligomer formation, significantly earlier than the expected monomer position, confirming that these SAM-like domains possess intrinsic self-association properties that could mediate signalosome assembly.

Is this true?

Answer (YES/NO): NO